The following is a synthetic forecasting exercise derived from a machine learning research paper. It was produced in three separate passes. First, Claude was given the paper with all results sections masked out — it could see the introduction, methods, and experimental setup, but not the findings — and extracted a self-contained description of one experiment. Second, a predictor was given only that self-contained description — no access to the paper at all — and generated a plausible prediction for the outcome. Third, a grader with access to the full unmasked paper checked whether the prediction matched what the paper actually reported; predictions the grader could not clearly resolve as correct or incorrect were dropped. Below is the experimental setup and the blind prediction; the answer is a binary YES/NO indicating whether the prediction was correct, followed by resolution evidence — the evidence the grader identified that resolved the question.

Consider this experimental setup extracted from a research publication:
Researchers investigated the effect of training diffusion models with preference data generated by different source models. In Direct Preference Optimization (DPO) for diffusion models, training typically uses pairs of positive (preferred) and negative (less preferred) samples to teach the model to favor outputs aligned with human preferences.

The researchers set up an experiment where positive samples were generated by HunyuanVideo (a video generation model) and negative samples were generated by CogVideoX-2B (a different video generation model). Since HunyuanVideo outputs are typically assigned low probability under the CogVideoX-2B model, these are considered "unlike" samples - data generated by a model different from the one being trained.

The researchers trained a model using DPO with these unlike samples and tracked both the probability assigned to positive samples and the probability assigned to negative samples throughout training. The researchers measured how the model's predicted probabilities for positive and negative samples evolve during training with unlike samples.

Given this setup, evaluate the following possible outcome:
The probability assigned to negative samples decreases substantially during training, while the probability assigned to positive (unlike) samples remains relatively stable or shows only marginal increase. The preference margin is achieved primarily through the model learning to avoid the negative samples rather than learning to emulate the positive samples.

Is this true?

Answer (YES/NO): NO